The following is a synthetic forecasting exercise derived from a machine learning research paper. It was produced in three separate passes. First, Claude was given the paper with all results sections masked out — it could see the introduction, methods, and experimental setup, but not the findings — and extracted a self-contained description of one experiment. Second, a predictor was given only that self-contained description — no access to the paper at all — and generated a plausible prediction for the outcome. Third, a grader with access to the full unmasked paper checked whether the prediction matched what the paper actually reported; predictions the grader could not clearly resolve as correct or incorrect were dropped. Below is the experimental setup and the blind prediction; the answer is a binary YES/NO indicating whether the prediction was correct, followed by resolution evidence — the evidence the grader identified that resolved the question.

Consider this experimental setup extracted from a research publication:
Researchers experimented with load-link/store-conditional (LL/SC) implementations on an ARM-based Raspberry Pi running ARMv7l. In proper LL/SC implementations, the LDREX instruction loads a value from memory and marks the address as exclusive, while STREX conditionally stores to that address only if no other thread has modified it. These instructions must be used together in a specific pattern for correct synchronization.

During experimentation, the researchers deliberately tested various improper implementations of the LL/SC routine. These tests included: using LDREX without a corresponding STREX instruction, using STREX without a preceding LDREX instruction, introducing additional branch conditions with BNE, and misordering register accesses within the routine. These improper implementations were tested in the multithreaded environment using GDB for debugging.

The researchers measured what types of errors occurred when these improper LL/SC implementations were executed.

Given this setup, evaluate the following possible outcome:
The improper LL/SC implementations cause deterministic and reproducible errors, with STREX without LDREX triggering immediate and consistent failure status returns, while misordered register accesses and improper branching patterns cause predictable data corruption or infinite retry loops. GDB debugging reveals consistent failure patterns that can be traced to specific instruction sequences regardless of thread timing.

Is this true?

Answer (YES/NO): NO